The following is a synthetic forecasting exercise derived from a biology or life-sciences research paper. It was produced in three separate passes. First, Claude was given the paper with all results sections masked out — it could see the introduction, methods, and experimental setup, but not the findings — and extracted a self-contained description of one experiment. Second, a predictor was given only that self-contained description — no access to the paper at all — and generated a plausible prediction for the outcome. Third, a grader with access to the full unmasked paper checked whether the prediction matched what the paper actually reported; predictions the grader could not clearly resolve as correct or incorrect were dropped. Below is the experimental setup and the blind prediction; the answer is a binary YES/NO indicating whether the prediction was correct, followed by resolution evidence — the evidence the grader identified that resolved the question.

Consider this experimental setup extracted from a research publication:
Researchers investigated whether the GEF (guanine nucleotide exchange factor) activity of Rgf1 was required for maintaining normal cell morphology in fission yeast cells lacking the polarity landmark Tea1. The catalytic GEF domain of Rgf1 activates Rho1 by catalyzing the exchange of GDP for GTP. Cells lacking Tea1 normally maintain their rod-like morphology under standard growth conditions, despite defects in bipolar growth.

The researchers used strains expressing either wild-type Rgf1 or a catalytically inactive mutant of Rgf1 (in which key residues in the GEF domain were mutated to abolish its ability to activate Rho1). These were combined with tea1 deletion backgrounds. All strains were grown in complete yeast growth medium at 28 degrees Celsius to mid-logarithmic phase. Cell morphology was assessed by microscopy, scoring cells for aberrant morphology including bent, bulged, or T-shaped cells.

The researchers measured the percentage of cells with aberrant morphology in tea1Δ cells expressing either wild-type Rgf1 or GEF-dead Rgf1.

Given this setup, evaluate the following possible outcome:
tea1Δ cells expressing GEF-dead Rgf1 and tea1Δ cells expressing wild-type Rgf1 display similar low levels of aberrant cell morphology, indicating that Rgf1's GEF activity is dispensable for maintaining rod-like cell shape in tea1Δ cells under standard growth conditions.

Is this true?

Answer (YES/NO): NO